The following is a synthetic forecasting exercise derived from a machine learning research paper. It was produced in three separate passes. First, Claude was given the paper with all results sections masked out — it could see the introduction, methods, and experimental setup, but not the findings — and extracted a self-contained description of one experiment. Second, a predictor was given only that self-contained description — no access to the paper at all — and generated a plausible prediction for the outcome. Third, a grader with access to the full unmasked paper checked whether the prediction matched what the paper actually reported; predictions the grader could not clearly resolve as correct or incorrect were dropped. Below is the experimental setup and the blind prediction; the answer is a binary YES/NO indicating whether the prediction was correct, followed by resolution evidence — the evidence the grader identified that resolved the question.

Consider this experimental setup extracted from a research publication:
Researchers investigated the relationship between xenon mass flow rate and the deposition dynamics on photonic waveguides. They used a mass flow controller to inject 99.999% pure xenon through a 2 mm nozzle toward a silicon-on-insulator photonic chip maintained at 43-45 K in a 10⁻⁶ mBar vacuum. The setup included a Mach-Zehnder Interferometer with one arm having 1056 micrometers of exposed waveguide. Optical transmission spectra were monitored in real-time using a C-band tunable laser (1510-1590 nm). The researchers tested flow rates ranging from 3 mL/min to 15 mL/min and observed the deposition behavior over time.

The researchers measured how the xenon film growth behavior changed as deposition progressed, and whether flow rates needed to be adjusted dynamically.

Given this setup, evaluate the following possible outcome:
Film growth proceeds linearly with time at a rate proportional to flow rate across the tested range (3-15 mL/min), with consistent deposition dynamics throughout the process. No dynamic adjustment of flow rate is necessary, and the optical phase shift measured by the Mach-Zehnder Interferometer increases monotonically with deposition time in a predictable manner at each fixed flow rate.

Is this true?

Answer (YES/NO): NO